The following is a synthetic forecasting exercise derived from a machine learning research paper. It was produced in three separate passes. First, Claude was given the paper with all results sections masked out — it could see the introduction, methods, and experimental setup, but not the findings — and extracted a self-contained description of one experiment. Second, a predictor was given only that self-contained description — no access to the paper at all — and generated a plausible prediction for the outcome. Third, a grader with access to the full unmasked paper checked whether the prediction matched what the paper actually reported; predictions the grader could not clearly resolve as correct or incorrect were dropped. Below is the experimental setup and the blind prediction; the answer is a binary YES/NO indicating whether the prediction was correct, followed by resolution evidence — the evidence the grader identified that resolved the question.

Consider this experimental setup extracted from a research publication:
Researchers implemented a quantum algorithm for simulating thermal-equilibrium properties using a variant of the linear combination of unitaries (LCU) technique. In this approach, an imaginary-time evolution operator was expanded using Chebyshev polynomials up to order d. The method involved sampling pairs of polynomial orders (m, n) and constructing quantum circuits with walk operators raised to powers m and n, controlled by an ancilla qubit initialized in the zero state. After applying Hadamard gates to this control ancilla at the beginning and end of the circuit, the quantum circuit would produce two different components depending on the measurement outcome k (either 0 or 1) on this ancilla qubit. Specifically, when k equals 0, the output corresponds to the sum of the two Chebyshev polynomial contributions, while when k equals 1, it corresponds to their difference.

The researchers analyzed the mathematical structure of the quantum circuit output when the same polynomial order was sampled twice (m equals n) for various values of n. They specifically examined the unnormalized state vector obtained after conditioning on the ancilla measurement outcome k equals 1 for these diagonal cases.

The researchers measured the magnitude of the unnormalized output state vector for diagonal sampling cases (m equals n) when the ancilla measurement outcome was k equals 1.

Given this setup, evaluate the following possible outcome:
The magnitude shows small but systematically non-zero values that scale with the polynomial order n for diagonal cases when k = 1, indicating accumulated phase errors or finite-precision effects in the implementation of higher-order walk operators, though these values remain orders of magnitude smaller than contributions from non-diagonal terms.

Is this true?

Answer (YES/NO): NO